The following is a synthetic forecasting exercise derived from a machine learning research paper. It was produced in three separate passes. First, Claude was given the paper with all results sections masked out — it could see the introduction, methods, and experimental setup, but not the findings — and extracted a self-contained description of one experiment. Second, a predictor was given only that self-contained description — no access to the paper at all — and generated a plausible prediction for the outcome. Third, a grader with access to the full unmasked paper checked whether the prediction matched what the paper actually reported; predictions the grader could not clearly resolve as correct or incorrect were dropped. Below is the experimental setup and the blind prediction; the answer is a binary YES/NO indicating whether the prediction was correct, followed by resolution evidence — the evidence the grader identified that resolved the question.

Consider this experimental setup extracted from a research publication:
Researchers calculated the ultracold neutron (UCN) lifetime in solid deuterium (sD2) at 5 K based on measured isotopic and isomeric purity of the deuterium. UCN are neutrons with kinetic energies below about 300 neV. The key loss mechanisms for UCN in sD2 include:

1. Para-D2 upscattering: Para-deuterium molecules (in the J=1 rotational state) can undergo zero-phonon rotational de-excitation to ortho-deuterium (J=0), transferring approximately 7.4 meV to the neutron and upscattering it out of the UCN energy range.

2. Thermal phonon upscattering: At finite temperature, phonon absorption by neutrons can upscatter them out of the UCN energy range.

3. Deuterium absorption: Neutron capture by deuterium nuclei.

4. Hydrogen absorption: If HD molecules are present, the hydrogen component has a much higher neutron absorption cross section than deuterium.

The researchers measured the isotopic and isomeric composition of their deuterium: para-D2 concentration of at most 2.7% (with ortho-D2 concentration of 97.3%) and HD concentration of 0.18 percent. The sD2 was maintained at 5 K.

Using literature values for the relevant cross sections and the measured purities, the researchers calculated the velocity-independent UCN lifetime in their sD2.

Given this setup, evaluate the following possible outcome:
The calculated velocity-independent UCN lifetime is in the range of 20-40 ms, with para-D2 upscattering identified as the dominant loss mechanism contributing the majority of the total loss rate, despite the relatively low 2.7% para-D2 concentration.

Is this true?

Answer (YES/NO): YES